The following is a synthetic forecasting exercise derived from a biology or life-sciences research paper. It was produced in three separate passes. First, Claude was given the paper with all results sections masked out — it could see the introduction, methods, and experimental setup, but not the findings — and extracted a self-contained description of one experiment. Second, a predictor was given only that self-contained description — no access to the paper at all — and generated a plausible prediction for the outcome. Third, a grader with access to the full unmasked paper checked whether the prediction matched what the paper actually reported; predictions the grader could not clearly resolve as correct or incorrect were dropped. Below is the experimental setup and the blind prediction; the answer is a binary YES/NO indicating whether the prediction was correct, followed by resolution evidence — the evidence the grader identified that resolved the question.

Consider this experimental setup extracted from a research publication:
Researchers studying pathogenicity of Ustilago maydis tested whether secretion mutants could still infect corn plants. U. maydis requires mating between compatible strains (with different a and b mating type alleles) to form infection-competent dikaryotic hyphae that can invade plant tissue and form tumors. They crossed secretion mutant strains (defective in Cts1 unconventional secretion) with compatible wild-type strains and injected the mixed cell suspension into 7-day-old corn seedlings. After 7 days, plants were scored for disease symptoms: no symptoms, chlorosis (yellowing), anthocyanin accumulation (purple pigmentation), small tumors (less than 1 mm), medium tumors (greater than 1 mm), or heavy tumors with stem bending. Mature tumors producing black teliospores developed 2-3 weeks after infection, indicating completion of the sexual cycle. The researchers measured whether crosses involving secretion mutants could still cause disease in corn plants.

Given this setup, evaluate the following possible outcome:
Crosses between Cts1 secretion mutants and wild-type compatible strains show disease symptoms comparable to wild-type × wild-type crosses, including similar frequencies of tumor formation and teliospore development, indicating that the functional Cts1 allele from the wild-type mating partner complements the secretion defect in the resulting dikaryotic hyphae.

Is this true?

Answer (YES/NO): YES